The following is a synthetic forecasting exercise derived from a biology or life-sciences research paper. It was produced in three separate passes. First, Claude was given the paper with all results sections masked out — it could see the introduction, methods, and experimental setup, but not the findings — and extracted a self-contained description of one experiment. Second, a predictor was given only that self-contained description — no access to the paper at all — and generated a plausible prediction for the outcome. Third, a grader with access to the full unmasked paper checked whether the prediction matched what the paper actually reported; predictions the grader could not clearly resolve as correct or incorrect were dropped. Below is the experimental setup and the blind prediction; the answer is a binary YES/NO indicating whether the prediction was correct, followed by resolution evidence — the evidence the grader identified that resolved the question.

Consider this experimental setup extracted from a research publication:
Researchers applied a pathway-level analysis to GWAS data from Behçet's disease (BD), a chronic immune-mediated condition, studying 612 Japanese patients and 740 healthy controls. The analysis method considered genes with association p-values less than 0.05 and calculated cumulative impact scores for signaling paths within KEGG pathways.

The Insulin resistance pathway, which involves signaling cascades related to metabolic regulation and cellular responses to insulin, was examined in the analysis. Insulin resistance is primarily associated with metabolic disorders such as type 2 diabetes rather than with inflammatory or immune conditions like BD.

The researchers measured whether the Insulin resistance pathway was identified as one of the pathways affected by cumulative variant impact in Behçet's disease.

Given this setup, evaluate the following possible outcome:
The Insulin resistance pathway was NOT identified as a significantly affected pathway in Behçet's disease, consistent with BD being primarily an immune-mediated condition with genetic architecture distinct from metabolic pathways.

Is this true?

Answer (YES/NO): NO